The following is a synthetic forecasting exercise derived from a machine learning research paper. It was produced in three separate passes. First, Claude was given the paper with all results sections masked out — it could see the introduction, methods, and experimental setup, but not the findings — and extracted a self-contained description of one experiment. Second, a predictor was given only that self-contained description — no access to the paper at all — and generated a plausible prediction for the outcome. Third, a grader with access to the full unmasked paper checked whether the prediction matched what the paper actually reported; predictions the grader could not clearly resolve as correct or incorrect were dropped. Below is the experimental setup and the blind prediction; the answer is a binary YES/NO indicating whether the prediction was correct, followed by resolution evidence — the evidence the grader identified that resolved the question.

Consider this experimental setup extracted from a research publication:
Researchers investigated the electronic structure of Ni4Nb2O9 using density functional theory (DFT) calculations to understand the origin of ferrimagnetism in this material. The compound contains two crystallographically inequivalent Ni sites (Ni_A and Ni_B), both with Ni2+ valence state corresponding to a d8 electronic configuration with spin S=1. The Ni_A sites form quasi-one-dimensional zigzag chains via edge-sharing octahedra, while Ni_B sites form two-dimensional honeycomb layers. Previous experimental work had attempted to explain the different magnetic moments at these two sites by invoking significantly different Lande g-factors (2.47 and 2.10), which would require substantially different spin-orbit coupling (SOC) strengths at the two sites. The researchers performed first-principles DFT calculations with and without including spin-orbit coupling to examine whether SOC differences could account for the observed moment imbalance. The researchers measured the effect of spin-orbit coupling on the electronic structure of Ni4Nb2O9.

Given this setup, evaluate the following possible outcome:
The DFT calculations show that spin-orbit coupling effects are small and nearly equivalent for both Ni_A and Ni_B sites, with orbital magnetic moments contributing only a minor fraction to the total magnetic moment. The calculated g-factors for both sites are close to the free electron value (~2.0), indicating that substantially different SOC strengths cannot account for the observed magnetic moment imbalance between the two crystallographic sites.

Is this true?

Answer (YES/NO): YES